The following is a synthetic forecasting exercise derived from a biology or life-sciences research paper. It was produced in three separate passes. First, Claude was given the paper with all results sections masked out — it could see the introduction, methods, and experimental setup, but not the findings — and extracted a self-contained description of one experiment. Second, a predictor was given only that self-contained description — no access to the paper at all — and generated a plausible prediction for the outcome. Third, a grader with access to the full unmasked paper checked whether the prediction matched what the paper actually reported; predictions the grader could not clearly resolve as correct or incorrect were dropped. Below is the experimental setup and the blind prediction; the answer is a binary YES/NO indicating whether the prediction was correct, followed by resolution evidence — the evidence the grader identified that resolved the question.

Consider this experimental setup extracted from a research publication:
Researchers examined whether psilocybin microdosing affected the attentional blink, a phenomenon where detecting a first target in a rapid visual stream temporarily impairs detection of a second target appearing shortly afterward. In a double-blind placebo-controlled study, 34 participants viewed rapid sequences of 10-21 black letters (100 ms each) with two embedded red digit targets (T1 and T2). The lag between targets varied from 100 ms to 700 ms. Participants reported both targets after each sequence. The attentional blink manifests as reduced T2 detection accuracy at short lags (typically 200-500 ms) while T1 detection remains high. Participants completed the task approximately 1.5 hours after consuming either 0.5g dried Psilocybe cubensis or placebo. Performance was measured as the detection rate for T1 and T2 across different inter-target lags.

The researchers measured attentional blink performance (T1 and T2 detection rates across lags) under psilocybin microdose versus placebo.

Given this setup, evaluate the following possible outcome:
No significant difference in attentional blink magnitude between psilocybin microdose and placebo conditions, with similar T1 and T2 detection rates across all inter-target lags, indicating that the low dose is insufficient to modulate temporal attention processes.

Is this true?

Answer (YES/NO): NO